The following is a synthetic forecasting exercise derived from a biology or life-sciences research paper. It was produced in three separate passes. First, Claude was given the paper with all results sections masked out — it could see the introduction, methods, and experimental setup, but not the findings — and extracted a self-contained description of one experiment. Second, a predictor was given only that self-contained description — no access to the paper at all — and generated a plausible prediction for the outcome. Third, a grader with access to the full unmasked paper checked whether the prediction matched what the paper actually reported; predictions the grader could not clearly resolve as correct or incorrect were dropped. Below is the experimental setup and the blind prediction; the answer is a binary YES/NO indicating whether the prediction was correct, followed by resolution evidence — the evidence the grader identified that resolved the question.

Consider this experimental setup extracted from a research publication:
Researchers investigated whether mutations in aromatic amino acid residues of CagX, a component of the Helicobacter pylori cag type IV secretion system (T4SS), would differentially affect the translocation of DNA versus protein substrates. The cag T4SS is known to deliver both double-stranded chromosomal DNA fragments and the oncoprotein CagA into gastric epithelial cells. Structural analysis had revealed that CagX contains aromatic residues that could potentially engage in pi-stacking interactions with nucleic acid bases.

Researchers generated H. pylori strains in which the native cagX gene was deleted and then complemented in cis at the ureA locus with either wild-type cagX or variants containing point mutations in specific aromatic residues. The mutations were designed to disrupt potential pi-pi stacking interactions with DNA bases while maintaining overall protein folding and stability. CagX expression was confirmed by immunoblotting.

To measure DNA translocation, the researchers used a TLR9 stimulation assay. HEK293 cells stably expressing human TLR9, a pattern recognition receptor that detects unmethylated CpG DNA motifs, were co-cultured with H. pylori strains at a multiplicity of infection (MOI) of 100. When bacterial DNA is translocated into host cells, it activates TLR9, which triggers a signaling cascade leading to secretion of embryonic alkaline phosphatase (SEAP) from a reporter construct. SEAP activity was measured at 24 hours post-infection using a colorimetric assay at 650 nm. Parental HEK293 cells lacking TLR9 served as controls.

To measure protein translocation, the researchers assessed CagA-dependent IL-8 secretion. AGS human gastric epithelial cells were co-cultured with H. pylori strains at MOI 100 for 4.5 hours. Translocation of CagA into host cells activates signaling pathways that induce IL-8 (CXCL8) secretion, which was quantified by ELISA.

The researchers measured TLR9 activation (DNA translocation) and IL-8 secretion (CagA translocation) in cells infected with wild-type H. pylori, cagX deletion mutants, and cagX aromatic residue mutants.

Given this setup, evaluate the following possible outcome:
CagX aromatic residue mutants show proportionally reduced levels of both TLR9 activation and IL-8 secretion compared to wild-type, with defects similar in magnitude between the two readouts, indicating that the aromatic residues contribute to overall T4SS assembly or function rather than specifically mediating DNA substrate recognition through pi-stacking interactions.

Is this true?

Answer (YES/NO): NO